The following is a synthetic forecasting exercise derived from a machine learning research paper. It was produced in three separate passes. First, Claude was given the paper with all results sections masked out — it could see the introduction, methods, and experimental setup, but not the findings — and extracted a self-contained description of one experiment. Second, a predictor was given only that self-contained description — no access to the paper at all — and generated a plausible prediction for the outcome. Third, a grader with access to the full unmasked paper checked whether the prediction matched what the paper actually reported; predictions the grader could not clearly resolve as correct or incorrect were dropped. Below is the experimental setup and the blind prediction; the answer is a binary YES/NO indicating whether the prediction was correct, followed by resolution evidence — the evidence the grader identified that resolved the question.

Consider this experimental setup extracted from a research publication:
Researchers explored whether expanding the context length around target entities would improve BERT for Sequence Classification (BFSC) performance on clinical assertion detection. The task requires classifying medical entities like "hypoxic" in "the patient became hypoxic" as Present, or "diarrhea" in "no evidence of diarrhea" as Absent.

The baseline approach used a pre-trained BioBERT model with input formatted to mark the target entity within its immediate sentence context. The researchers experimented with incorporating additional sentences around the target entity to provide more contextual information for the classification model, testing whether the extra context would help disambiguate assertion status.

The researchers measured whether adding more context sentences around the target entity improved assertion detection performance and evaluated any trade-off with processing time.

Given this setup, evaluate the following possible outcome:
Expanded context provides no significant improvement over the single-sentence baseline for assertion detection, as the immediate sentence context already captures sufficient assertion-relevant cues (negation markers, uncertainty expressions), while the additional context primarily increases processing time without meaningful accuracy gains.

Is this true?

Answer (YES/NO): YES